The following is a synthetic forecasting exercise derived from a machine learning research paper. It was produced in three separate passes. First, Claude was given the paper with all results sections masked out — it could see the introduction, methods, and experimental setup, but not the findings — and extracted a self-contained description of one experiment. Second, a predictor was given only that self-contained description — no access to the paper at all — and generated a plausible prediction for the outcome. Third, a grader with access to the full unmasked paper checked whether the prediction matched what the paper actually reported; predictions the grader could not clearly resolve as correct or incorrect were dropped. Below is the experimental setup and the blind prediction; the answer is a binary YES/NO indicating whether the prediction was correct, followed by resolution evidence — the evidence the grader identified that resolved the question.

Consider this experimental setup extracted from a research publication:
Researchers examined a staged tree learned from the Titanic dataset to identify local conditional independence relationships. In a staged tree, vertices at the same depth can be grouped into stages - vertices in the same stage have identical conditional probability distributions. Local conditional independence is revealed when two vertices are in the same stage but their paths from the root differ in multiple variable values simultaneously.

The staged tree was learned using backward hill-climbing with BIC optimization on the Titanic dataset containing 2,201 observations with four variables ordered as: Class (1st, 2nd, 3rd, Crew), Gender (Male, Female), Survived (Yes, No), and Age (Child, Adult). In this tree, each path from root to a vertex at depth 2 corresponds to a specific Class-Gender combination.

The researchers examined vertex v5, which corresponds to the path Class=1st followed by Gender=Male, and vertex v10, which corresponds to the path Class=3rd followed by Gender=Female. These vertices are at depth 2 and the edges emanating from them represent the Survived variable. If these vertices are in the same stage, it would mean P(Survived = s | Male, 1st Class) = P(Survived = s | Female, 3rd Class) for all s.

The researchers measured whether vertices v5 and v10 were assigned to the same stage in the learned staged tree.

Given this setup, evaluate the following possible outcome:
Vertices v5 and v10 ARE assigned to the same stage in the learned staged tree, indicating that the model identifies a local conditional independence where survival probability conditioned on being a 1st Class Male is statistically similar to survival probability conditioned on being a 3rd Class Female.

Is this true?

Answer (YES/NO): YES